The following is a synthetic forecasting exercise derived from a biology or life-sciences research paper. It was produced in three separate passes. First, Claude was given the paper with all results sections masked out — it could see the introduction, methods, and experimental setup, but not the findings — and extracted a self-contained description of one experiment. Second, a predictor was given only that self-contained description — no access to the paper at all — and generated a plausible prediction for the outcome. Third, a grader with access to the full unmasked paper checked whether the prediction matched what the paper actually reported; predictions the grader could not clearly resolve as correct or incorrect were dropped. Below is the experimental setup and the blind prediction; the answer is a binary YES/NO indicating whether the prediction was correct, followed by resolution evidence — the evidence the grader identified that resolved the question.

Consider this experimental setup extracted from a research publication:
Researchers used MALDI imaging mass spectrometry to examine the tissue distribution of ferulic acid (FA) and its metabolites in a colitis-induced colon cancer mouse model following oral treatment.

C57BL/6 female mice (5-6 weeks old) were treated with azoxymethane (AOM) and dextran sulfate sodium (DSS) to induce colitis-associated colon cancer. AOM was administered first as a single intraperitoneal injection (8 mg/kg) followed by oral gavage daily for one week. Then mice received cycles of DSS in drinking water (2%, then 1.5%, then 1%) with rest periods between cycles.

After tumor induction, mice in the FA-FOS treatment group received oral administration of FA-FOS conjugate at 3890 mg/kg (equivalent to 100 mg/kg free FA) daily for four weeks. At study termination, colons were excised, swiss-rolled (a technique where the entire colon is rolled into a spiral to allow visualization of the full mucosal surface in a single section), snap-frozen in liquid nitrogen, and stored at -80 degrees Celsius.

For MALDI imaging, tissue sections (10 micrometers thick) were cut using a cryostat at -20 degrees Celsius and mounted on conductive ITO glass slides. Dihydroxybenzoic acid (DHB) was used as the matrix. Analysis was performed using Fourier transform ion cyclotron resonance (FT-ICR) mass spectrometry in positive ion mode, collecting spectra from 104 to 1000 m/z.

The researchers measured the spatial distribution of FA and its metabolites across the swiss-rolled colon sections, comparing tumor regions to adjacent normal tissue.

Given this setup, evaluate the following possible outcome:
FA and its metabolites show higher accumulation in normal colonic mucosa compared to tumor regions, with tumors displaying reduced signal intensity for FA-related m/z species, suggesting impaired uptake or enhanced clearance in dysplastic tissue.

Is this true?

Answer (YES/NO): NO